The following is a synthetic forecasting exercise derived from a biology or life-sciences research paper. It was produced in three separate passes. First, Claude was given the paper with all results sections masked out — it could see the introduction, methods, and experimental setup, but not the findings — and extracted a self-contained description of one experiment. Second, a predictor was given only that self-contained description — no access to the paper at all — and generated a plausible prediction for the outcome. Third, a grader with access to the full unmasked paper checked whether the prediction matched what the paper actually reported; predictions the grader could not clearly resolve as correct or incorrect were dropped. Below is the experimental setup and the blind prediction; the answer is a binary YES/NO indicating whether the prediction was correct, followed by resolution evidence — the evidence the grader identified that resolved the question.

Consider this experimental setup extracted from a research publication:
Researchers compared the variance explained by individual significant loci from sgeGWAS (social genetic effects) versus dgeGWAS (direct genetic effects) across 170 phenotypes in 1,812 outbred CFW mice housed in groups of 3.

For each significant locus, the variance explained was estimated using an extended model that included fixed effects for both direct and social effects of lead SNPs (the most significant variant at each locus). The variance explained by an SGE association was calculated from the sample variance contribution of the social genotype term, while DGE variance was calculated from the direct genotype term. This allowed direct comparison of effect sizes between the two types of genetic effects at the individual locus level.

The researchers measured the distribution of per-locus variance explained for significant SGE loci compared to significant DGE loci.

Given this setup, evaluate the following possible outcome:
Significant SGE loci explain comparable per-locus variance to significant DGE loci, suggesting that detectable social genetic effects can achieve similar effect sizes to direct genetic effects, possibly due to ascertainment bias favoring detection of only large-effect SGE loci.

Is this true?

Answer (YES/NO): NO